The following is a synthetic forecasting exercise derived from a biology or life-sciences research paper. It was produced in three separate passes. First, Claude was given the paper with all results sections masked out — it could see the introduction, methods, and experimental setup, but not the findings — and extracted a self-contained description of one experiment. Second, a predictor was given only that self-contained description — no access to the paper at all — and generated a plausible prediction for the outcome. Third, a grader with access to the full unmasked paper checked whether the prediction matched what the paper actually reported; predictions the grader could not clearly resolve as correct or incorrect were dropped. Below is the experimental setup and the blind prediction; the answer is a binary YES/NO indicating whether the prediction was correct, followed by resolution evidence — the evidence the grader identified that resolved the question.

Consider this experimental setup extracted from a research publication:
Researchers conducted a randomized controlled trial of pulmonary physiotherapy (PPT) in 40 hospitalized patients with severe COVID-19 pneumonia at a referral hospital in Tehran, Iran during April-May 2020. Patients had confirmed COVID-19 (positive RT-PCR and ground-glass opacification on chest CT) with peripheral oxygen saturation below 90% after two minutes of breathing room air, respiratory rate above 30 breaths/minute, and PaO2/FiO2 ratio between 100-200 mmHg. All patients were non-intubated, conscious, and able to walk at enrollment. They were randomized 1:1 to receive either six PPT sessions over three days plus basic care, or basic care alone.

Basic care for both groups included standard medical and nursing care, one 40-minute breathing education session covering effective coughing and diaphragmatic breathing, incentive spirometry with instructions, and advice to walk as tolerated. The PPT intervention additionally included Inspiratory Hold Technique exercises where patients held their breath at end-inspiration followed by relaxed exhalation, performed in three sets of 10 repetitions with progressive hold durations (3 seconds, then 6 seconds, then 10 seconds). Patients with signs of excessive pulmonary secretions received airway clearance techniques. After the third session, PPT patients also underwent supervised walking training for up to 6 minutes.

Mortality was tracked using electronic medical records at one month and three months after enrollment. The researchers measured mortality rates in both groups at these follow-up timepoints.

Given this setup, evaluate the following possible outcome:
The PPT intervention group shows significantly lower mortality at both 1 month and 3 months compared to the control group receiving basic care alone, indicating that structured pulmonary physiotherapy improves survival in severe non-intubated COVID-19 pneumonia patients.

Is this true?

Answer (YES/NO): NO